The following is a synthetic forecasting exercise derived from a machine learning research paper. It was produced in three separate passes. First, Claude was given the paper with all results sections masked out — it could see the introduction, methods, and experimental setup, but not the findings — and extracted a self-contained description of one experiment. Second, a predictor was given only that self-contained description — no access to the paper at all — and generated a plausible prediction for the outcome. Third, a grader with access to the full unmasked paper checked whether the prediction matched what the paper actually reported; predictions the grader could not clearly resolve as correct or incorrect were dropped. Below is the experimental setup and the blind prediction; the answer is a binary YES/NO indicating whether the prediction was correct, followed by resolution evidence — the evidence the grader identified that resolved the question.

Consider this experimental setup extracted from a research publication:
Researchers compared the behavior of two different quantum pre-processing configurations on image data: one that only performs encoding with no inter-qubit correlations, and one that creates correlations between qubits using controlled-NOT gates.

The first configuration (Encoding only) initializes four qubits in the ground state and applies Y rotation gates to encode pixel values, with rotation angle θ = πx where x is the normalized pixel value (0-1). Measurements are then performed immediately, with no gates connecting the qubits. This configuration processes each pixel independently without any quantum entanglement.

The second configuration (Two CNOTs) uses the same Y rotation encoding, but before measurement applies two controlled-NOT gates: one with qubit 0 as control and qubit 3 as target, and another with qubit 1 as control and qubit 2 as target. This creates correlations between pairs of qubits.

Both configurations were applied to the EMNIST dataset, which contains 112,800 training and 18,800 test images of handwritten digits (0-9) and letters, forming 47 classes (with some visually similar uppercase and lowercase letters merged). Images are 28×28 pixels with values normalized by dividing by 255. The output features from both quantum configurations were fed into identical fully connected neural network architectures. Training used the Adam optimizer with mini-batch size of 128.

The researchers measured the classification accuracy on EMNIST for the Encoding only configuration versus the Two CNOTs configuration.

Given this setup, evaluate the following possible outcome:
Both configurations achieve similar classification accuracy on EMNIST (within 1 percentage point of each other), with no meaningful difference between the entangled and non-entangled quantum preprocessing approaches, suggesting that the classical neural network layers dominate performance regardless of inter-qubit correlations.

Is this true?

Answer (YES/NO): NO